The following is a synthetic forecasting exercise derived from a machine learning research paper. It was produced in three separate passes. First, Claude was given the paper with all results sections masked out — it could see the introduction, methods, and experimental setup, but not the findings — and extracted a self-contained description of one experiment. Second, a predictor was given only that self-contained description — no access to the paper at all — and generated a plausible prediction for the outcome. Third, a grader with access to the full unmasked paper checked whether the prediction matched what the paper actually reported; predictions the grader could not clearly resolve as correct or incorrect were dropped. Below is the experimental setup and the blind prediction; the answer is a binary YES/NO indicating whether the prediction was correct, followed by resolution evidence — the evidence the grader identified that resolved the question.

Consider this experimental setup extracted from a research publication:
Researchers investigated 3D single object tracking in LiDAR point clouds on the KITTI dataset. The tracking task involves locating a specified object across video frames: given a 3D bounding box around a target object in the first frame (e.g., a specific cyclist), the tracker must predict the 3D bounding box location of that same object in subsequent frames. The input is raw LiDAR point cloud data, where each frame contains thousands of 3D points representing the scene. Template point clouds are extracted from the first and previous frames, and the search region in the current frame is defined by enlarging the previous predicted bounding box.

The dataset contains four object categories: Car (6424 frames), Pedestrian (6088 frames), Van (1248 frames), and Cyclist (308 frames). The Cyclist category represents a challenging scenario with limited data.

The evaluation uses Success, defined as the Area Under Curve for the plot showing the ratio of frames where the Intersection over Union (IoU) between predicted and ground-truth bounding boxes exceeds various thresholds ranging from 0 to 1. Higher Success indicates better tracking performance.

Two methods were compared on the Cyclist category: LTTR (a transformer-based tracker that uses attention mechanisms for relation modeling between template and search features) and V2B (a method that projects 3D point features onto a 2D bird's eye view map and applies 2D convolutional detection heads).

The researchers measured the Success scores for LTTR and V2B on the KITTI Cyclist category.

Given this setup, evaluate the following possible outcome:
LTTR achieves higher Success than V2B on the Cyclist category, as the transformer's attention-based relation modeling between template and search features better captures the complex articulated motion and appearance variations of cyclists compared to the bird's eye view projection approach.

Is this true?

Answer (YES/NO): YES